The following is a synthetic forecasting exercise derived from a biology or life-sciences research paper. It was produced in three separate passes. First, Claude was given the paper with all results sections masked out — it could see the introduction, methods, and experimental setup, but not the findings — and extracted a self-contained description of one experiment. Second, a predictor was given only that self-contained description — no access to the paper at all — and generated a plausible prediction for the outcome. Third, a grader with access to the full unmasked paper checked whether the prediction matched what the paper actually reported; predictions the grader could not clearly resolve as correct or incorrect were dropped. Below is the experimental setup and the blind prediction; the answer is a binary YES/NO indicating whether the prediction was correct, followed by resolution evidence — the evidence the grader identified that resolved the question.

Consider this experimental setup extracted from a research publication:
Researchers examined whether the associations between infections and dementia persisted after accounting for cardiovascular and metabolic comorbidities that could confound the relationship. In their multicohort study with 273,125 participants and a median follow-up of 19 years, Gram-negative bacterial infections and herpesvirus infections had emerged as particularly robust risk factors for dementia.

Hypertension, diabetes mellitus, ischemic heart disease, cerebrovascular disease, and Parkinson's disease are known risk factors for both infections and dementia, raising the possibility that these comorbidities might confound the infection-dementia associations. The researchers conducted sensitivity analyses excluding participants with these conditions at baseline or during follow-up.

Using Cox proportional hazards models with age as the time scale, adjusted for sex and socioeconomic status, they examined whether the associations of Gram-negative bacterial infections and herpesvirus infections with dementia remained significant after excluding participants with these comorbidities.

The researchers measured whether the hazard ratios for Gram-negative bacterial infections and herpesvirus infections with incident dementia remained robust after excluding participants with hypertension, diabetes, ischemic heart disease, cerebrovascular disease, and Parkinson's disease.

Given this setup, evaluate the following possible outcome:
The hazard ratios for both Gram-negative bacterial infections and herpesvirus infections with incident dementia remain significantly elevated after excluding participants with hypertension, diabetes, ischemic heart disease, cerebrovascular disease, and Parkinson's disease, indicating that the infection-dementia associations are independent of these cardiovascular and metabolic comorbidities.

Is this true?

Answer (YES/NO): YES